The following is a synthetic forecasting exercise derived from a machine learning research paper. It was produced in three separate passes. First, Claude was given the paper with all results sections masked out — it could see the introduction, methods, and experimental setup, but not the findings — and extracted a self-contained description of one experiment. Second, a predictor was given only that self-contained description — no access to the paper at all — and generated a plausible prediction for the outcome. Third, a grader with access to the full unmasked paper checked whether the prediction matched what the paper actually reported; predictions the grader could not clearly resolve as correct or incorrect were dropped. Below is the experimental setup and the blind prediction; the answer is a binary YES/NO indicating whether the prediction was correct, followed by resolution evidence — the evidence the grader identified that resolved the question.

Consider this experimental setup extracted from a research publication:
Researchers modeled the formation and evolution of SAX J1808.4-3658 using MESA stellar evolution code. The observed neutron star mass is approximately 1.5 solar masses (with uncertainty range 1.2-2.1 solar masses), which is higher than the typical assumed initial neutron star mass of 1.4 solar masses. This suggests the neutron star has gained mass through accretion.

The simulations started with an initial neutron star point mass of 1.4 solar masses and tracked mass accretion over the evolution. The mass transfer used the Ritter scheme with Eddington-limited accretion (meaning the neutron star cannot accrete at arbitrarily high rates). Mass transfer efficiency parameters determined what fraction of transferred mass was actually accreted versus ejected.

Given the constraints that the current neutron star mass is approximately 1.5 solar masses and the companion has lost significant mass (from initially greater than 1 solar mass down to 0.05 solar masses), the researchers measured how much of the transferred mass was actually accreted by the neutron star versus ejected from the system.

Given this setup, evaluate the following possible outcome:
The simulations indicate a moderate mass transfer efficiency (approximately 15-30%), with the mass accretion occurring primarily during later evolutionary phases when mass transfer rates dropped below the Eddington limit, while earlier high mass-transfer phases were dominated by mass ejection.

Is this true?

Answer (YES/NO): NO